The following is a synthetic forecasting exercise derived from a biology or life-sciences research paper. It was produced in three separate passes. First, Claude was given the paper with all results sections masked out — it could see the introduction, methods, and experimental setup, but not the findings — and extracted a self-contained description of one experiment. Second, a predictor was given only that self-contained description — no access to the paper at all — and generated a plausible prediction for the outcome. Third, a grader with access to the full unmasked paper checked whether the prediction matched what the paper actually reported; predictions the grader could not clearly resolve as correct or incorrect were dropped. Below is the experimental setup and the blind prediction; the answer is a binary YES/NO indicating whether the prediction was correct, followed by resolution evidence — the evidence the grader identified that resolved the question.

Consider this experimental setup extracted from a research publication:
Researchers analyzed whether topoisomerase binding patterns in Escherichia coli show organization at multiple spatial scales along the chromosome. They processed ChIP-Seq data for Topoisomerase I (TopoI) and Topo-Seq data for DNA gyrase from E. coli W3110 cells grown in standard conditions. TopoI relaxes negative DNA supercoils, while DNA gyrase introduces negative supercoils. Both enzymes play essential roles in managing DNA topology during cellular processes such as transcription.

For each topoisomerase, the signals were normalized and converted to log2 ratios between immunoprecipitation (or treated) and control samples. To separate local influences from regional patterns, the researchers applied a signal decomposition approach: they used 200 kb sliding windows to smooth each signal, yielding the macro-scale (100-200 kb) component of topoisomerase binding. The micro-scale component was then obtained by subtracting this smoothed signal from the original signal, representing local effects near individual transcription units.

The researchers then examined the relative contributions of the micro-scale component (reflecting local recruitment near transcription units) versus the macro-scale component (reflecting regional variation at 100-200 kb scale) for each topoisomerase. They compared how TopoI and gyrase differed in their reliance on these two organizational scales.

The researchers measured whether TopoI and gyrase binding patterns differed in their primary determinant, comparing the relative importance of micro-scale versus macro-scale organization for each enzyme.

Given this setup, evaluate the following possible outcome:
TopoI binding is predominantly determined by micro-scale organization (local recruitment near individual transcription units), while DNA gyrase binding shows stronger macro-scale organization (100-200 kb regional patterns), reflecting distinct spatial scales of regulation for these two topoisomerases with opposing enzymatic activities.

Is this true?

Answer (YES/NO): YES